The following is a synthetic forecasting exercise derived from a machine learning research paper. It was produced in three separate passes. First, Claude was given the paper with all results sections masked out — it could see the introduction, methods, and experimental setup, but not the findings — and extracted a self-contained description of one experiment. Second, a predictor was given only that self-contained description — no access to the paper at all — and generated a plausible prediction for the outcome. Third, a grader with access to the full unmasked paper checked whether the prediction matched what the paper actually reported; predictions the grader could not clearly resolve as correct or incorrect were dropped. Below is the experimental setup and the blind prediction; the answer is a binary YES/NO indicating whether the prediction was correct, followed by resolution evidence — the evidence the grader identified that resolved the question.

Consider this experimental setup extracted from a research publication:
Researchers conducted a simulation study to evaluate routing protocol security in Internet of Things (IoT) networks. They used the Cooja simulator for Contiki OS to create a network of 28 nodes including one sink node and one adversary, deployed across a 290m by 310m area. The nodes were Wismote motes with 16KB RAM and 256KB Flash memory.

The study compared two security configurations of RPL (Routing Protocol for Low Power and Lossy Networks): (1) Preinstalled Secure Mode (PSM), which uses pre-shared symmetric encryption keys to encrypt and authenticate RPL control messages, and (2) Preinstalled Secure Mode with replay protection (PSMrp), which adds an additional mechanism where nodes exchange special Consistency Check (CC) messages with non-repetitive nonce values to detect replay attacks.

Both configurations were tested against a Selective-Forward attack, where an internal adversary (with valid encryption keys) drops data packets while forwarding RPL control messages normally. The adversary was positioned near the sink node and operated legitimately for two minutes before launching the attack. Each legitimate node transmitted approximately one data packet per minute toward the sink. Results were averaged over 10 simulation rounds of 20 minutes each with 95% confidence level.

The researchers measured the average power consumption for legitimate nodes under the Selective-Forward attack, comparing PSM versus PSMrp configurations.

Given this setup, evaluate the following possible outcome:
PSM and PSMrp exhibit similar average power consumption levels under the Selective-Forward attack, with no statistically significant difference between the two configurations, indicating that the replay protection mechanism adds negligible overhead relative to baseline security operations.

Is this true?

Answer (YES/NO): NO